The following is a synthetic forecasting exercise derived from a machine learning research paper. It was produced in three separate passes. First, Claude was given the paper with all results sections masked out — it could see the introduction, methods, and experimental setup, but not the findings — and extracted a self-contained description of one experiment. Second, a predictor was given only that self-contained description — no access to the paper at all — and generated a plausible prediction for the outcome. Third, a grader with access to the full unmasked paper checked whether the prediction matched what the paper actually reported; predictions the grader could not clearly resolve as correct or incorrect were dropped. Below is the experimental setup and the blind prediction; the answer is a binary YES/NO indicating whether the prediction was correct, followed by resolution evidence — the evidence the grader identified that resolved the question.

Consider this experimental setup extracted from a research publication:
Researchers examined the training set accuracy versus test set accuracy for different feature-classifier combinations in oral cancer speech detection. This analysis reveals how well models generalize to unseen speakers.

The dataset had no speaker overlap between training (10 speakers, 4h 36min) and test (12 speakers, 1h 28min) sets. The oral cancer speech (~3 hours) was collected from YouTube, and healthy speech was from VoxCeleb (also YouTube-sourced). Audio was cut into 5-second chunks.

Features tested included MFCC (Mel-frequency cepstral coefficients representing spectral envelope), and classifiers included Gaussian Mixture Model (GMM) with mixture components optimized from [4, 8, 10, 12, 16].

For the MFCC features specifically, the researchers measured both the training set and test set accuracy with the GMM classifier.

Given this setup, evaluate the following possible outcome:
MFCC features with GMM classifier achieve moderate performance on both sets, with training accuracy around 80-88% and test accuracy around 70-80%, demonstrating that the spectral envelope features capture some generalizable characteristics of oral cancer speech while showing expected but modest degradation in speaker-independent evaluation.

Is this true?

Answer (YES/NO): NO